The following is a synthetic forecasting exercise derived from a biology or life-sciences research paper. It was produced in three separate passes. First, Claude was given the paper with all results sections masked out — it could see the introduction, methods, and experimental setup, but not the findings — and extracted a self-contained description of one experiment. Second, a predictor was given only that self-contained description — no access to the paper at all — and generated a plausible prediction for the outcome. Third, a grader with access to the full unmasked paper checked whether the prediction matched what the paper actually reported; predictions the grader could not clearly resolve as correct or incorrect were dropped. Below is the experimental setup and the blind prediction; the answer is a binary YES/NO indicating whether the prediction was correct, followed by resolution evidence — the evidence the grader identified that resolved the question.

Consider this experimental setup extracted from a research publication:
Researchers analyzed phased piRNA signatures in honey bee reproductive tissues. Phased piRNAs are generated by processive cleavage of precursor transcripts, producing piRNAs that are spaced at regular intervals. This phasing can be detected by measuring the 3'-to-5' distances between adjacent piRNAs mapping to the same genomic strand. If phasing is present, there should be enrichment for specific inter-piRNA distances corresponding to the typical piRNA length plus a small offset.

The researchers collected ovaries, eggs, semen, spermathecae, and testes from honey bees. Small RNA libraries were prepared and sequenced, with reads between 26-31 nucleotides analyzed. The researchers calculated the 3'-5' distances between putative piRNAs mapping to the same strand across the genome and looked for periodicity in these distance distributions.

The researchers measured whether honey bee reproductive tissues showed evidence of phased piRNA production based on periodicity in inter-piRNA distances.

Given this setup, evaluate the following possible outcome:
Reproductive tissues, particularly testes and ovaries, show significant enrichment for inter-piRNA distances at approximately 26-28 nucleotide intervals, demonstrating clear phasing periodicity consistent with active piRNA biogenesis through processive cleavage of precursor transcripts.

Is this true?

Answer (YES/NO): NO